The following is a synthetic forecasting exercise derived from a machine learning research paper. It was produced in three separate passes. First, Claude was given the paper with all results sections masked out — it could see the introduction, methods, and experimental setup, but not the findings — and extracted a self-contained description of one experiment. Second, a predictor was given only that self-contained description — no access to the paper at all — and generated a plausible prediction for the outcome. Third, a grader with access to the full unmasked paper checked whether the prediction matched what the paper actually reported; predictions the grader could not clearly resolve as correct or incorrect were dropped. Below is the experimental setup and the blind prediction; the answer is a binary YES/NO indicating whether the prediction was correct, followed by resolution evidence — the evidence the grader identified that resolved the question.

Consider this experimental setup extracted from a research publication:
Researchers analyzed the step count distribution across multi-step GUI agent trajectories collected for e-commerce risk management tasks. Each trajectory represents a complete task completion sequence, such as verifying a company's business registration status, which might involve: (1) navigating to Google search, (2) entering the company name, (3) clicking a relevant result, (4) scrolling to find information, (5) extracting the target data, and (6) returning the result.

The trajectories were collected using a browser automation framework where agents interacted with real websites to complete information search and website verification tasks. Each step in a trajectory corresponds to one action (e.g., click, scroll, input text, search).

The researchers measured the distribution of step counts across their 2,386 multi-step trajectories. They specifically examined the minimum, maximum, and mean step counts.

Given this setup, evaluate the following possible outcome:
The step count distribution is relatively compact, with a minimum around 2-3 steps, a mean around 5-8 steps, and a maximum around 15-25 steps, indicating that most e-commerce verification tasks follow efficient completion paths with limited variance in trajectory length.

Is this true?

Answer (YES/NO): NO